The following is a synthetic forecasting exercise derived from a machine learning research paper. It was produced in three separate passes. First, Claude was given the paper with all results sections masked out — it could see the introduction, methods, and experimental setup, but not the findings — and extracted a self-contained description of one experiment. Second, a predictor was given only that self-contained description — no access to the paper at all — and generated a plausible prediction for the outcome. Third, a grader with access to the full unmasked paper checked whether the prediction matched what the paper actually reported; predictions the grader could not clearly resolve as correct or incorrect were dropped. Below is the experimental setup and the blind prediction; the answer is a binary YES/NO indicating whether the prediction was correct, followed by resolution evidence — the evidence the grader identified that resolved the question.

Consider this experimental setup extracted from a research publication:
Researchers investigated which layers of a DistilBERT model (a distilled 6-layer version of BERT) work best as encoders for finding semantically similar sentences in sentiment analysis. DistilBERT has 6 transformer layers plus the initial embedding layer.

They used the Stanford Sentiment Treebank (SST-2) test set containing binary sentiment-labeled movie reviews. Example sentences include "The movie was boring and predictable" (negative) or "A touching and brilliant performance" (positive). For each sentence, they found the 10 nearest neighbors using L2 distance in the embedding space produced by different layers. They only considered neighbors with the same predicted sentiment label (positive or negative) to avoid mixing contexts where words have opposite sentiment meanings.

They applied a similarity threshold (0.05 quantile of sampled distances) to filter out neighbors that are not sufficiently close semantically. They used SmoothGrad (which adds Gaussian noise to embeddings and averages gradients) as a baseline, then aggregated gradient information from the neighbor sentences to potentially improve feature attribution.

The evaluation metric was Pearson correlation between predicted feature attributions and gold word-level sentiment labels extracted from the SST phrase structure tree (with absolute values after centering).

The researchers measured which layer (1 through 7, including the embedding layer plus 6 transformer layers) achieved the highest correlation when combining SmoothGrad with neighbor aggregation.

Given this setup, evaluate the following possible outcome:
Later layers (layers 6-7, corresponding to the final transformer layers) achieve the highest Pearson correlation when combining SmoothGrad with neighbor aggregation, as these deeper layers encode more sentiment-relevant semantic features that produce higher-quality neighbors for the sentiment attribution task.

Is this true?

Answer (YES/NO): NO